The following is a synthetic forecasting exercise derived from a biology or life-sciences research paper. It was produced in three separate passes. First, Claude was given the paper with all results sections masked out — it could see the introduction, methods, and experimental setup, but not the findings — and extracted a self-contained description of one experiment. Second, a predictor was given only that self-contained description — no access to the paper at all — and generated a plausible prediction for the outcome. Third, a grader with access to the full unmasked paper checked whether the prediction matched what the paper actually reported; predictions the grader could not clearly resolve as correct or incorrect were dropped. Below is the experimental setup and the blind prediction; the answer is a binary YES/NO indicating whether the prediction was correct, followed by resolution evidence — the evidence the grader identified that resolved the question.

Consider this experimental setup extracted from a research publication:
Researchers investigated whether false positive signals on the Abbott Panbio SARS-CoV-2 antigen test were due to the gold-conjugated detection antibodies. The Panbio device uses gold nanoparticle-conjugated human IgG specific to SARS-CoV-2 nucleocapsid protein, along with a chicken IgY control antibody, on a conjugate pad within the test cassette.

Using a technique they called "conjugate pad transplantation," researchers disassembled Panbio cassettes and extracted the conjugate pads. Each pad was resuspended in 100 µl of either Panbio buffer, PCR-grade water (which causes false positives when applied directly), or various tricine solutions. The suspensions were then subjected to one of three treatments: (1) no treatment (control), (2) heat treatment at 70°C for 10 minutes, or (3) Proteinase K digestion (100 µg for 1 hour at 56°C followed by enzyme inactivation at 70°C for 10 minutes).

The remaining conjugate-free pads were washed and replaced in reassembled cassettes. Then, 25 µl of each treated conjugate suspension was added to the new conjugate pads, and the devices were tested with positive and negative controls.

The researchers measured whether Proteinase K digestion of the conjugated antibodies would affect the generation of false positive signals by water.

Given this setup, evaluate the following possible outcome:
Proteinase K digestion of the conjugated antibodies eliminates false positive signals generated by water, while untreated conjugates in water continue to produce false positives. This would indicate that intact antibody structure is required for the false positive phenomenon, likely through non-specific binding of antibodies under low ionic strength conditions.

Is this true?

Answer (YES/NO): YES